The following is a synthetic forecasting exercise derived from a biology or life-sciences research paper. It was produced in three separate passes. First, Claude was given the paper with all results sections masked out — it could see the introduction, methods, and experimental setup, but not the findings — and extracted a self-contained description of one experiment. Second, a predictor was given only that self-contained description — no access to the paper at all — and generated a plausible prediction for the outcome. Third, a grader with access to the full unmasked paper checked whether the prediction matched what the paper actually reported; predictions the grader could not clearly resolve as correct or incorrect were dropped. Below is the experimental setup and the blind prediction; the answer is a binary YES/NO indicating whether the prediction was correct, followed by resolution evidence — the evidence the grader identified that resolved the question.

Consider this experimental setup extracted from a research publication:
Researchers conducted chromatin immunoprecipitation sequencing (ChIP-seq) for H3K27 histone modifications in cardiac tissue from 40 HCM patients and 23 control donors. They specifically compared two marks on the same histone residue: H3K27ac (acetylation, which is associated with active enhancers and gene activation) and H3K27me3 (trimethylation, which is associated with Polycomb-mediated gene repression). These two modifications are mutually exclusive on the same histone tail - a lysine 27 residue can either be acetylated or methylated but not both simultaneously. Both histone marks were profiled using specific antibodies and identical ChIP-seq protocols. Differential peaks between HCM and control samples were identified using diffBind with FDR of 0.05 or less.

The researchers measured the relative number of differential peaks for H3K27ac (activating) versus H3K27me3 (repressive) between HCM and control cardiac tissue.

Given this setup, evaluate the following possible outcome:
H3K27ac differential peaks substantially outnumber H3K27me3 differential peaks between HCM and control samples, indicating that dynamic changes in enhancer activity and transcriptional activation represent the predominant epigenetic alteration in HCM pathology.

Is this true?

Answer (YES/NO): YES